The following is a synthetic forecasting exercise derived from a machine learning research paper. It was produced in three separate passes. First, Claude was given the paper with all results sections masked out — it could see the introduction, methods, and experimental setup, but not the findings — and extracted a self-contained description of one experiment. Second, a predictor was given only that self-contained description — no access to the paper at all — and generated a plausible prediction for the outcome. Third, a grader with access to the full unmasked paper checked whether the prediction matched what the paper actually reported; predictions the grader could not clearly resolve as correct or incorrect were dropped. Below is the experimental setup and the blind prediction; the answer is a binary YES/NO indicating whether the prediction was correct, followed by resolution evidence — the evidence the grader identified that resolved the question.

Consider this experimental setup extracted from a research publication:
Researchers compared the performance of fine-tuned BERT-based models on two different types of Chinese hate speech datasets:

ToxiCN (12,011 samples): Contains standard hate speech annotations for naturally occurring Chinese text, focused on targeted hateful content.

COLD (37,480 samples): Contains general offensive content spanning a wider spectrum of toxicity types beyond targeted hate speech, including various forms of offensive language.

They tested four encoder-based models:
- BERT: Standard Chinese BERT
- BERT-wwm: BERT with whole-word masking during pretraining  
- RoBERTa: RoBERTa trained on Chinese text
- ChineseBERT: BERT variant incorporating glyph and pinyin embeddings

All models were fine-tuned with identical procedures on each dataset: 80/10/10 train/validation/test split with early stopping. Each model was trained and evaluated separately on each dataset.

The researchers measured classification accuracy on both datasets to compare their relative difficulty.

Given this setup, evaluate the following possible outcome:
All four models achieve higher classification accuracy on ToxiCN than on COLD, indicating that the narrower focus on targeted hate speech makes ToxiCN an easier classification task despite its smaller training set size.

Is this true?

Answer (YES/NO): YES